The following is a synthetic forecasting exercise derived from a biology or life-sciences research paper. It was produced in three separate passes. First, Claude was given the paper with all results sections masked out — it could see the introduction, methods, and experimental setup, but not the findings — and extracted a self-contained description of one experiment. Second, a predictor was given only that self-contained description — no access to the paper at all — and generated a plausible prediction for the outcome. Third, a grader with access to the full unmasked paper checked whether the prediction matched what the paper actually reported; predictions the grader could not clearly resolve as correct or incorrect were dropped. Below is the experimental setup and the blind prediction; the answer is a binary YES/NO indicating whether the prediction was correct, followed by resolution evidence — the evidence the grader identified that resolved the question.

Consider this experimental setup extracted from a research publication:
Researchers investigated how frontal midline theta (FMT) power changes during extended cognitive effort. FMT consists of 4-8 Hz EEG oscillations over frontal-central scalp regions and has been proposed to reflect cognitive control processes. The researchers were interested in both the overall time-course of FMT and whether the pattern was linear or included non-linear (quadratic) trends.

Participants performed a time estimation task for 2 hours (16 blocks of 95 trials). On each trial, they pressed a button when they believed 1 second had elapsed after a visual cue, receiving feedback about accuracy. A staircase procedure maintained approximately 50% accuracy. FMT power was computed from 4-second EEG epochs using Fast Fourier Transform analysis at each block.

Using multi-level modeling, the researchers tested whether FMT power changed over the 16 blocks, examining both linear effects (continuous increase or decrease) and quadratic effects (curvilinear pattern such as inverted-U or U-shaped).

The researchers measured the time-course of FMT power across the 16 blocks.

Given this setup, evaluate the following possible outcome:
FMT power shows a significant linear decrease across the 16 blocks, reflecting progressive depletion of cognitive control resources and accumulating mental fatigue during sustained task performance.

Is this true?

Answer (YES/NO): NO